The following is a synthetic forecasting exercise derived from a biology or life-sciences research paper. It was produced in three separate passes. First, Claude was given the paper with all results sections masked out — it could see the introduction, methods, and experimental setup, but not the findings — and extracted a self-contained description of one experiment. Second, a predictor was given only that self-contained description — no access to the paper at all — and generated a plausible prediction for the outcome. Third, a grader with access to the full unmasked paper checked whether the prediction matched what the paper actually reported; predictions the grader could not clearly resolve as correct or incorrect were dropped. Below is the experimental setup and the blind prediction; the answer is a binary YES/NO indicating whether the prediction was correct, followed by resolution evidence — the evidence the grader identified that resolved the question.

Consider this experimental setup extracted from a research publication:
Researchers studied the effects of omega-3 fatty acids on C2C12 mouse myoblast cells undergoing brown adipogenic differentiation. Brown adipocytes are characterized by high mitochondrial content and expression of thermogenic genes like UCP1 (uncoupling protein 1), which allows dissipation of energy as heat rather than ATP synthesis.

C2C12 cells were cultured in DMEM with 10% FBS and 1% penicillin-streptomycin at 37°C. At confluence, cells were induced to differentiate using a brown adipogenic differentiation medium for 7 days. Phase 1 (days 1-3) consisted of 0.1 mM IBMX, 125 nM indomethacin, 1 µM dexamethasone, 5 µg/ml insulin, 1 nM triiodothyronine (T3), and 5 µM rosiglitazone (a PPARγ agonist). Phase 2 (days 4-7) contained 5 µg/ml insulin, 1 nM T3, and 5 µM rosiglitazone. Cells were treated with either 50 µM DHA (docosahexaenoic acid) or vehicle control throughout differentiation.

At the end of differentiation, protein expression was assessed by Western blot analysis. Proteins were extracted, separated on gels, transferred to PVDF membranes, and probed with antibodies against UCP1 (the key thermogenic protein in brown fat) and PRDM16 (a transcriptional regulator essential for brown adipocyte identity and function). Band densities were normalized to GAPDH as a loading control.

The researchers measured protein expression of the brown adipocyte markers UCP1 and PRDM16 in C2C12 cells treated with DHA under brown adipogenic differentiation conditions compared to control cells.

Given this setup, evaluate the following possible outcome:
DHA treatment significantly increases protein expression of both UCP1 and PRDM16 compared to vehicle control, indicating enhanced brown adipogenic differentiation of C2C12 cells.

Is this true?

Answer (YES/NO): NO